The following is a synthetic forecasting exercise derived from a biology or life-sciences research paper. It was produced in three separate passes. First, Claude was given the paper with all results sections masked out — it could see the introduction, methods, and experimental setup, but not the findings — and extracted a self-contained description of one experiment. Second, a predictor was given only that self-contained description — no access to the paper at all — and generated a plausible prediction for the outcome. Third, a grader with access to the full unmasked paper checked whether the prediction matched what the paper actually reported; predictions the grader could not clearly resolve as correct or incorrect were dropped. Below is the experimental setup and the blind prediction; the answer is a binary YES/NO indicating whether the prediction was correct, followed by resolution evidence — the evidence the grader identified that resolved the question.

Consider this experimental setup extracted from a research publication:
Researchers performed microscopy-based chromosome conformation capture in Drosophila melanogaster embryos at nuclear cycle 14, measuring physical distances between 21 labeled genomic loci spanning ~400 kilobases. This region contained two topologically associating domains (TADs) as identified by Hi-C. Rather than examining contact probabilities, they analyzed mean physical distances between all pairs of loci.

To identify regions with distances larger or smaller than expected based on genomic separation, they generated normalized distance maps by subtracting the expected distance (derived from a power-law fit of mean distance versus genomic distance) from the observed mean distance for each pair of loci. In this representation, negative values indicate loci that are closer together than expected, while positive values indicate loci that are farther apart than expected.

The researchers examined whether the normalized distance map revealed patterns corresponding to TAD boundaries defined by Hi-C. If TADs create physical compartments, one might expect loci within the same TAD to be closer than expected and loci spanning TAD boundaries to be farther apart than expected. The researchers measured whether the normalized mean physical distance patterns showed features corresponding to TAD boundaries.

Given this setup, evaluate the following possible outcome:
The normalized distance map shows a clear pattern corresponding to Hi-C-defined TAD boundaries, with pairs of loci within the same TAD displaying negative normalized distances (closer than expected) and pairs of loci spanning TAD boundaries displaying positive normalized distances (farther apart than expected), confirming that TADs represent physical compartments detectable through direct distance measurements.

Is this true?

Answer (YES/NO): YES